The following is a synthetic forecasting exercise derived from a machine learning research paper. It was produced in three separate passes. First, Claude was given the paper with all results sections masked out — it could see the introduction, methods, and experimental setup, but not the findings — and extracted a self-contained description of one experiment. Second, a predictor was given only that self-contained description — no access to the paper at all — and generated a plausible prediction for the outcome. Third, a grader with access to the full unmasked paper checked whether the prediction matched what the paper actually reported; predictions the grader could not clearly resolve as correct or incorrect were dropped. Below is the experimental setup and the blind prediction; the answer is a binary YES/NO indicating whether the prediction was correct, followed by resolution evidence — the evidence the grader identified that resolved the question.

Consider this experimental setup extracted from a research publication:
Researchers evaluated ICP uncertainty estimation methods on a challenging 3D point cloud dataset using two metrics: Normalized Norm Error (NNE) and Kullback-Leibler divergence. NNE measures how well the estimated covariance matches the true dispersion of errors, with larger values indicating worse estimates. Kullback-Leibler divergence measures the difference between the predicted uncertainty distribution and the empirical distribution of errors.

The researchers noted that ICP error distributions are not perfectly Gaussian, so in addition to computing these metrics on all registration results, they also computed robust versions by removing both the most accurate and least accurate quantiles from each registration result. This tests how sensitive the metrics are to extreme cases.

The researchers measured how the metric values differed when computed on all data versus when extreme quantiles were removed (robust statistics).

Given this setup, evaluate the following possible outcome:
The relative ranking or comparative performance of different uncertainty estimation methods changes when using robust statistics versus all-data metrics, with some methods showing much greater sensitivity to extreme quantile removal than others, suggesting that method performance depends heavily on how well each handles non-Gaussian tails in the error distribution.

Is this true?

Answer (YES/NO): YES